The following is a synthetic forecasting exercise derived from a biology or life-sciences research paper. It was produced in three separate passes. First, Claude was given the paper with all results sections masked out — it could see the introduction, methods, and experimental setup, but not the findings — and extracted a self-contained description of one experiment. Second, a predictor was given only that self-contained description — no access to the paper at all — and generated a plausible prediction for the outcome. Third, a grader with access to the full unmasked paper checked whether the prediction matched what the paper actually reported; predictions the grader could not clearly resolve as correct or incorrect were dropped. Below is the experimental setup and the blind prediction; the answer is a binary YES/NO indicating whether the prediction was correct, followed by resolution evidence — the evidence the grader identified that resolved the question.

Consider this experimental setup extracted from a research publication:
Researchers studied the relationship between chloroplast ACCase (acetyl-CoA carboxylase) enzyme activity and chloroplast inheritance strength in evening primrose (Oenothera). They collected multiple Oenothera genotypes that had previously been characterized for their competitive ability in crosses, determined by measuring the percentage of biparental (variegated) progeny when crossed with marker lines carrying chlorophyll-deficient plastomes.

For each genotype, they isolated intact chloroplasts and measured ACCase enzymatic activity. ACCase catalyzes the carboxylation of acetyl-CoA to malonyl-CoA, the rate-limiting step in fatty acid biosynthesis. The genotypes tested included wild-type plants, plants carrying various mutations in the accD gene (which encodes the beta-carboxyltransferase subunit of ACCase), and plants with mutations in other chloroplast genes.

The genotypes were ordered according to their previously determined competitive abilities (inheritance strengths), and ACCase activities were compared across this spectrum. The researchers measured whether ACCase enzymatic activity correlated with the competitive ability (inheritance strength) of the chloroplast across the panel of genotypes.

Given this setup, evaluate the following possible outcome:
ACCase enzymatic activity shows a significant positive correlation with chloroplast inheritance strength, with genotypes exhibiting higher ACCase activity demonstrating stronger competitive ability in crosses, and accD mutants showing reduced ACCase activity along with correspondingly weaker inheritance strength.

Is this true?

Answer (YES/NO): NO